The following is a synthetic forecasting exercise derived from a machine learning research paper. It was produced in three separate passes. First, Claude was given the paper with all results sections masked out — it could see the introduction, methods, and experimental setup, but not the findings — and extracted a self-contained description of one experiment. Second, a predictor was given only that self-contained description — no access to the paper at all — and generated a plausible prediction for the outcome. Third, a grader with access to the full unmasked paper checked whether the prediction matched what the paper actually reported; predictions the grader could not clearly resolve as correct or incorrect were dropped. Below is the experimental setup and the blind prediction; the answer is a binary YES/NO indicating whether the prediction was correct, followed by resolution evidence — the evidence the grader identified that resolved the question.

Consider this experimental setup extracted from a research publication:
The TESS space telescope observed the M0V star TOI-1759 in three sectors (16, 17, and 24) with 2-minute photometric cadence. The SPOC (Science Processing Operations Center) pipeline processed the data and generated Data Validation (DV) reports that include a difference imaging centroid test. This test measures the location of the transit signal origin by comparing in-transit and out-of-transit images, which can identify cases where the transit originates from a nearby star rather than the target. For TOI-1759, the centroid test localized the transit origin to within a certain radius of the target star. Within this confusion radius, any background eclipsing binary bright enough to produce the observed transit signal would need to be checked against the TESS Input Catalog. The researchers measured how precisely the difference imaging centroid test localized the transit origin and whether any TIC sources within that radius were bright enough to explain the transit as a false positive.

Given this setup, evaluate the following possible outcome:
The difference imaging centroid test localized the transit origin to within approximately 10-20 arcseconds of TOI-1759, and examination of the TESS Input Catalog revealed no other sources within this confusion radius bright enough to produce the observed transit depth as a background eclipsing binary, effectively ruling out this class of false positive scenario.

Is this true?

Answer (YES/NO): NO